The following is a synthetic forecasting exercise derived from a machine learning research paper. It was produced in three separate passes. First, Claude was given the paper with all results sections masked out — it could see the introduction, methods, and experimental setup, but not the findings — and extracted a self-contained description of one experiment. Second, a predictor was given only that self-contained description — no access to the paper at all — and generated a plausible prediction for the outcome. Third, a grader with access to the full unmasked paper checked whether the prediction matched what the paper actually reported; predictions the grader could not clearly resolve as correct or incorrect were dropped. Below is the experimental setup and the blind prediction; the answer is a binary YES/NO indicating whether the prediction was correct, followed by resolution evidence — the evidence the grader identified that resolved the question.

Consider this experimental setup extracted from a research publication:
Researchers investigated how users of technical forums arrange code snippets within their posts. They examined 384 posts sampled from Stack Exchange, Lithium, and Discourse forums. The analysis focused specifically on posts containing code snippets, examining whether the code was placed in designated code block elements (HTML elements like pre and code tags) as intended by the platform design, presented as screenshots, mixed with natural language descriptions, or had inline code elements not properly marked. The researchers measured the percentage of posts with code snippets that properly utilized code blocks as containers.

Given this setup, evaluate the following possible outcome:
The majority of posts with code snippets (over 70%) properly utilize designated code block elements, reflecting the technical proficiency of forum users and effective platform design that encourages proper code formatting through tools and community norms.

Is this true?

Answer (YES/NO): YES